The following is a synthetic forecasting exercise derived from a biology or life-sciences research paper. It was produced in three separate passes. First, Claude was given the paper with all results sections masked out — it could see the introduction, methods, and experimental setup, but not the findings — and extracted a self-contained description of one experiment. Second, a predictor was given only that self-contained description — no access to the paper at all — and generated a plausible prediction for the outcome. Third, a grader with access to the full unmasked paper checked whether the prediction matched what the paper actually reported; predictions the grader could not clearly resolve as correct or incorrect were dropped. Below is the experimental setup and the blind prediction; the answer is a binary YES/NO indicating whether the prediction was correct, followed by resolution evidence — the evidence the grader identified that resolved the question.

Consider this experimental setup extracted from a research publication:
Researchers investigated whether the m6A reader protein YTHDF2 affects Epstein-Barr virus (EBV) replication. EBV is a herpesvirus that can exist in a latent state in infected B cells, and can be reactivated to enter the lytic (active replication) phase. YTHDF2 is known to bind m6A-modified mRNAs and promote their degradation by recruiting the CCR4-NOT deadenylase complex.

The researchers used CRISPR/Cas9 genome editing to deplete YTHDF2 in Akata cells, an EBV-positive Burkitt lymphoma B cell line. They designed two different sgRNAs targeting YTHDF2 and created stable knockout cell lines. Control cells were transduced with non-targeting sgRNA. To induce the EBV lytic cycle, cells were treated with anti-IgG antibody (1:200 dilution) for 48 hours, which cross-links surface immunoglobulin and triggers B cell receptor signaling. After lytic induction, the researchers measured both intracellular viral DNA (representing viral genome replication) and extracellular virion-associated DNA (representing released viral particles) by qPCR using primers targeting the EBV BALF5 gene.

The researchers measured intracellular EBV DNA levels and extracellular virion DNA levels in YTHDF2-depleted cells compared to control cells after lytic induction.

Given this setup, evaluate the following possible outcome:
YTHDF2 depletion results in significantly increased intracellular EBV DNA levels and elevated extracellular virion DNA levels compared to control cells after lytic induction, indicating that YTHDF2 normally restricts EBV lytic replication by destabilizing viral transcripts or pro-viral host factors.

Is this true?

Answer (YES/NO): YES